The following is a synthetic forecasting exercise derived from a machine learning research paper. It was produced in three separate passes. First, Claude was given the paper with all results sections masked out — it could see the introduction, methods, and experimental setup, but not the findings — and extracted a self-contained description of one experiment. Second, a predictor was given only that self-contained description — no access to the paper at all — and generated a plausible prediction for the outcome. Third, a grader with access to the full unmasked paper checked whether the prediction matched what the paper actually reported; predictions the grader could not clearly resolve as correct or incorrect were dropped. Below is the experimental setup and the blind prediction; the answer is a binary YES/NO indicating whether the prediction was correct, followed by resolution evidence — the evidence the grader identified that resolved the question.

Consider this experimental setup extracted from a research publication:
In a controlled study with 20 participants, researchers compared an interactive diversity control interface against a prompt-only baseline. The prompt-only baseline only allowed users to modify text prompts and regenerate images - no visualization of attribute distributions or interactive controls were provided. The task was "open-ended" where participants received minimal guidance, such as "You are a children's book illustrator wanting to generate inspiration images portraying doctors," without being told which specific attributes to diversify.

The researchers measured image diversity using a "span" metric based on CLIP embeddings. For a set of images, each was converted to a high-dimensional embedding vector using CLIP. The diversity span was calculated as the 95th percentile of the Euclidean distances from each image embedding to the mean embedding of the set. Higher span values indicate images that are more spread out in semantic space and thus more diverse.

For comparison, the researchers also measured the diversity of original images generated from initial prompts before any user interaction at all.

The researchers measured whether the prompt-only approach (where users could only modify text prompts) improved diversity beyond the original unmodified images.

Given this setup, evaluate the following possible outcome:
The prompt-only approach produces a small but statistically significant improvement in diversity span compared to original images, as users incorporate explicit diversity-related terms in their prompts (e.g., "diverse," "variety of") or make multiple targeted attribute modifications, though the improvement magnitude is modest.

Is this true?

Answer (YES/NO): NO